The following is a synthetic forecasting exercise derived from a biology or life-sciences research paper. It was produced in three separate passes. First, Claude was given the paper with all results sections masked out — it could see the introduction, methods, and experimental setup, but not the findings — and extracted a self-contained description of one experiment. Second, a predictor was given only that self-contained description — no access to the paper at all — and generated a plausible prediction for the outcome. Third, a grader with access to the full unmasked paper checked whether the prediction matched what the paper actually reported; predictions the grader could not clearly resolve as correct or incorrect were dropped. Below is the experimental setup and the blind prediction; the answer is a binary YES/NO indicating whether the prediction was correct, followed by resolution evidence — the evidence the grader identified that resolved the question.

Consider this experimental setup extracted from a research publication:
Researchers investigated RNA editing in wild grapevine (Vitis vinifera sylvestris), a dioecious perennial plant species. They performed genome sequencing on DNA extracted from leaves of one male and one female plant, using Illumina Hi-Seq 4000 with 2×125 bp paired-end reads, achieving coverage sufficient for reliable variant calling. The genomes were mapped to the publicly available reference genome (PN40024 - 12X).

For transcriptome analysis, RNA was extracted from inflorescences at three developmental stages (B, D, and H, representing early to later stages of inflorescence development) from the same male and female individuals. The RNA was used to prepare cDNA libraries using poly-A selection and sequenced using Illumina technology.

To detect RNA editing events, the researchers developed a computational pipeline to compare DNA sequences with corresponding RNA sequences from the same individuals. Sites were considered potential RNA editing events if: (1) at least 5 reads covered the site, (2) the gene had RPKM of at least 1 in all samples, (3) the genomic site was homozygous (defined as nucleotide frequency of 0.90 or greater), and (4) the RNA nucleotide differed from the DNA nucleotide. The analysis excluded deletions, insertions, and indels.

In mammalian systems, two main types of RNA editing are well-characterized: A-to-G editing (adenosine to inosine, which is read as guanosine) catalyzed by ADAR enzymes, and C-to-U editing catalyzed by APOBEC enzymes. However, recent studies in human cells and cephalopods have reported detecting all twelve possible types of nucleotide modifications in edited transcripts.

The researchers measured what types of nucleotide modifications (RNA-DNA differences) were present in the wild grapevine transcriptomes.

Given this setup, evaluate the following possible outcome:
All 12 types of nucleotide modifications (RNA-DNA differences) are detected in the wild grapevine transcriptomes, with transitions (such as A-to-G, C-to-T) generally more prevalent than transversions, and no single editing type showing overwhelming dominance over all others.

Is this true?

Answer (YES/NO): YES